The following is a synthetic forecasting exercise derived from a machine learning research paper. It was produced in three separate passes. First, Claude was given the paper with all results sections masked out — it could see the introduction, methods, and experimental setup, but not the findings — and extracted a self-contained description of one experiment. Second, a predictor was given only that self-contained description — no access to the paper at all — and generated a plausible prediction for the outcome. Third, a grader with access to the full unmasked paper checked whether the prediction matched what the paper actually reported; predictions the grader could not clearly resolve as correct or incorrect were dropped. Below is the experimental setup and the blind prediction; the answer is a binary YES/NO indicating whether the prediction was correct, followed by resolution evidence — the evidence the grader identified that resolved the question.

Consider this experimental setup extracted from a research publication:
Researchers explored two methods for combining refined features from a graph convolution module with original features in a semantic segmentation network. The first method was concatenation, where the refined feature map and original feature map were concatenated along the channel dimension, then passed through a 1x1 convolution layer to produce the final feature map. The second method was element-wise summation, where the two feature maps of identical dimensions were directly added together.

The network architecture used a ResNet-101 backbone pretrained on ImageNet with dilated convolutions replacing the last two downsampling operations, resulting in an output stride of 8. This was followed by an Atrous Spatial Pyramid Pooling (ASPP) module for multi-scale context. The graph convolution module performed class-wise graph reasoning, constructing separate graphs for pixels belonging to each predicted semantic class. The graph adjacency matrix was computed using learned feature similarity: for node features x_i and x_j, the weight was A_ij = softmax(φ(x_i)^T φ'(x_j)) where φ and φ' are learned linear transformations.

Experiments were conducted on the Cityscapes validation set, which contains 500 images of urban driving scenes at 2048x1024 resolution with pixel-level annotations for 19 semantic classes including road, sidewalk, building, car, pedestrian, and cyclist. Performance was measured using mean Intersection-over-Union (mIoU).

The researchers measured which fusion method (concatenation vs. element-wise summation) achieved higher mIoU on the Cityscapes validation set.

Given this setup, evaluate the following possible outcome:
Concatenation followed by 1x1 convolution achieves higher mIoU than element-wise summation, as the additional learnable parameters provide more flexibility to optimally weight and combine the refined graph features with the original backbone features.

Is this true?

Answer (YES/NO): YES